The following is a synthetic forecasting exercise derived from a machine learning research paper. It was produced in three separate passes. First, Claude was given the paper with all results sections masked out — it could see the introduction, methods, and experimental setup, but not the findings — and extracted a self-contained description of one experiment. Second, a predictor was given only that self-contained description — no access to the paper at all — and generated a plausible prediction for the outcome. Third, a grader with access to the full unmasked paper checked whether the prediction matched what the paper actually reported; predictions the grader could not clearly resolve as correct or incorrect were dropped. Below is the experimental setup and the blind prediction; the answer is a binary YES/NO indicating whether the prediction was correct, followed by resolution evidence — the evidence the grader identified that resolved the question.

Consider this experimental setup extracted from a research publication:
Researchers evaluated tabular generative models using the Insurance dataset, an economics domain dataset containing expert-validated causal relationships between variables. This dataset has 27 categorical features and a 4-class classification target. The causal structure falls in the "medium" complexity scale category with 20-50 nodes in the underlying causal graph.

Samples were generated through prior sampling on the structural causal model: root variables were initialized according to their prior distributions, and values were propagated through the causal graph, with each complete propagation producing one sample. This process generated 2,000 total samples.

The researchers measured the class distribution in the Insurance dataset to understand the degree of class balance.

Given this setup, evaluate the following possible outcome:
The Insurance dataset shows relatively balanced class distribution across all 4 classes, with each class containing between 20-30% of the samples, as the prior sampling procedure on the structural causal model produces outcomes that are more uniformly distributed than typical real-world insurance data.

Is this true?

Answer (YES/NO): NO